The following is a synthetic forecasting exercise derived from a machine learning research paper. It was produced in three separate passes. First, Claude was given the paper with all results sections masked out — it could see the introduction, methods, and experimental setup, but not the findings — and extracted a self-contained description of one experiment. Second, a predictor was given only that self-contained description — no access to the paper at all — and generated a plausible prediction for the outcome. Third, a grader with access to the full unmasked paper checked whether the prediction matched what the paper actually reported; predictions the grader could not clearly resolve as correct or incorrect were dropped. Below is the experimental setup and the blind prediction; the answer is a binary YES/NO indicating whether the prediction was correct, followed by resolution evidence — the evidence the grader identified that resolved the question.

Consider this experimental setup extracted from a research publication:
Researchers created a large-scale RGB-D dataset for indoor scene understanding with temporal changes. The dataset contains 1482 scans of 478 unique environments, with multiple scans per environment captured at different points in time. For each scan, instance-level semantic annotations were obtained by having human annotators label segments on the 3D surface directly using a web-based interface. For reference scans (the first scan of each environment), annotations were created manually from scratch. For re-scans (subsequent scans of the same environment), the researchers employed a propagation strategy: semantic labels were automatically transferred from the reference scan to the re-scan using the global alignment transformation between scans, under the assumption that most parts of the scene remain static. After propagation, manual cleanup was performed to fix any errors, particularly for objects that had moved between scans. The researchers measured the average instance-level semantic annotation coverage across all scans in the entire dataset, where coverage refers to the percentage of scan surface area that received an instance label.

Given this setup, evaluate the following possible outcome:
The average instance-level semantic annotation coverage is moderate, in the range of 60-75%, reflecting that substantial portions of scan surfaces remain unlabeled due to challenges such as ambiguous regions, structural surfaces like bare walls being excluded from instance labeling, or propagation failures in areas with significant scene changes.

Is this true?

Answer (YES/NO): NO